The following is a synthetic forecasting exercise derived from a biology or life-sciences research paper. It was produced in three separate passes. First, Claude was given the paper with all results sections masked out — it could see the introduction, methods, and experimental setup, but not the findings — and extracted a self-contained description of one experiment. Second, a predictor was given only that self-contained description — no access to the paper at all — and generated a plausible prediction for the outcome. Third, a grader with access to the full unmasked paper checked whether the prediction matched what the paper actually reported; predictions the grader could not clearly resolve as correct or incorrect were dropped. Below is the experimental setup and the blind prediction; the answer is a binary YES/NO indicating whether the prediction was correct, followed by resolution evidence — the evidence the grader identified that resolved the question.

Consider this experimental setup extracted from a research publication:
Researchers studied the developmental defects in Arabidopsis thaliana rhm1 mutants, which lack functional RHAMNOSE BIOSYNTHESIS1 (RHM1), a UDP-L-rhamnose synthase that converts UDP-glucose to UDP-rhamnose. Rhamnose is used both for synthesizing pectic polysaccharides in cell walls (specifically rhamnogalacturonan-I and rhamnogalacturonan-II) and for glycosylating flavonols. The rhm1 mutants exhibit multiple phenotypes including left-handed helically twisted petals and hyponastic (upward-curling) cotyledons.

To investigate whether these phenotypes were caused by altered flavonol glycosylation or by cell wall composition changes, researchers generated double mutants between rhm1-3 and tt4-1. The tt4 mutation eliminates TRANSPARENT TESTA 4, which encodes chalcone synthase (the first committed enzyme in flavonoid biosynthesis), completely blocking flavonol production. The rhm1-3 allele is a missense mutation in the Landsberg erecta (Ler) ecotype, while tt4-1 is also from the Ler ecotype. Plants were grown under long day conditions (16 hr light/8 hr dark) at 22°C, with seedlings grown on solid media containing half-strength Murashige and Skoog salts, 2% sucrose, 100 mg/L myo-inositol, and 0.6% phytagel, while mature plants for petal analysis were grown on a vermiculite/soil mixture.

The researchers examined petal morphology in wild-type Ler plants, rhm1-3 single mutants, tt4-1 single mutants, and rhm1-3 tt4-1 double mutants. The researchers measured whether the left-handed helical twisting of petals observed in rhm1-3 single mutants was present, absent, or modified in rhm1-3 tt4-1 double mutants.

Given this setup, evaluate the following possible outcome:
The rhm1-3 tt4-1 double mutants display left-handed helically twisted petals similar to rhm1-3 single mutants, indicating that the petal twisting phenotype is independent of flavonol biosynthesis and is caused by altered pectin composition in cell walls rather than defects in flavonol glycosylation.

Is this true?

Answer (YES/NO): NO